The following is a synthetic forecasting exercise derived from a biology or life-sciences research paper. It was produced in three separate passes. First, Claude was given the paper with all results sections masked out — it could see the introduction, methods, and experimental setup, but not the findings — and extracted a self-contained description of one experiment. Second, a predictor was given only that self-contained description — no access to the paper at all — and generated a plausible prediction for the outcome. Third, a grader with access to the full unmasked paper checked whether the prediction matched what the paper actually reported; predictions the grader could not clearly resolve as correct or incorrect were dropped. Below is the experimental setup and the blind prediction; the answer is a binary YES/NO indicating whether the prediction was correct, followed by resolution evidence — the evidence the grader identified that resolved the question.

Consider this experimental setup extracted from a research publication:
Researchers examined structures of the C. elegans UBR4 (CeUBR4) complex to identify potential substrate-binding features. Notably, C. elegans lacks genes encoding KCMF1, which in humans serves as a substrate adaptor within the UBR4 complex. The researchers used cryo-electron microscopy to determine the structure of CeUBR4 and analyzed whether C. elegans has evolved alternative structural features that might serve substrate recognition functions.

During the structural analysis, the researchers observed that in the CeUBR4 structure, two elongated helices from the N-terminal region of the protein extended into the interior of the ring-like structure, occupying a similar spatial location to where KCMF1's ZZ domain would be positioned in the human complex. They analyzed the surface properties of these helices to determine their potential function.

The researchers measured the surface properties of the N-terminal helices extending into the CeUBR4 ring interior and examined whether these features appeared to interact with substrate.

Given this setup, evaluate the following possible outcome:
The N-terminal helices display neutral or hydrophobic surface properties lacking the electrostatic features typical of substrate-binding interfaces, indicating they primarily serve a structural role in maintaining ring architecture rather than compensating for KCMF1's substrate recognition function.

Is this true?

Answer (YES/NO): NO